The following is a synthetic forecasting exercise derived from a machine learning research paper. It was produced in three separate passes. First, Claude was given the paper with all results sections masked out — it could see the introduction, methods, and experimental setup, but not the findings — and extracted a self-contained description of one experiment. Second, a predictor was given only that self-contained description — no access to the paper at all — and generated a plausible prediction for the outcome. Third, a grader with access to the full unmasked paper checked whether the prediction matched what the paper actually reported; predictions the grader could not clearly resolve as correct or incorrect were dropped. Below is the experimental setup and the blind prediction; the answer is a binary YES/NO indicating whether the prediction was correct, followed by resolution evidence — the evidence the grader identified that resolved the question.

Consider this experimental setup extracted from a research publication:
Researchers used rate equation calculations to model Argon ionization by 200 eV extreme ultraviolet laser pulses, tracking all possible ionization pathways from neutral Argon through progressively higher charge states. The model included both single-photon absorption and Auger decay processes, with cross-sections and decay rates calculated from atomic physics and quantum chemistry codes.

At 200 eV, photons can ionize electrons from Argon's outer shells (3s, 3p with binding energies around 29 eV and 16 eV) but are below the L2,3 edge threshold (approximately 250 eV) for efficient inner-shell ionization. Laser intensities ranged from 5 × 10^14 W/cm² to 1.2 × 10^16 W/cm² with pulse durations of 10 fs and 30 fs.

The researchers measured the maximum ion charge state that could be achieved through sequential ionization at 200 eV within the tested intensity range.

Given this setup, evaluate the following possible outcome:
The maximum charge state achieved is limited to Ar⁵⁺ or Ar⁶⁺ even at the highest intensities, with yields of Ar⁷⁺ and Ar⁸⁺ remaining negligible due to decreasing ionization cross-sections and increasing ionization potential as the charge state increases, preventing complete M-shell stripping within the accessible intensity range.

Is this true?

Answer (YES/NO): YES